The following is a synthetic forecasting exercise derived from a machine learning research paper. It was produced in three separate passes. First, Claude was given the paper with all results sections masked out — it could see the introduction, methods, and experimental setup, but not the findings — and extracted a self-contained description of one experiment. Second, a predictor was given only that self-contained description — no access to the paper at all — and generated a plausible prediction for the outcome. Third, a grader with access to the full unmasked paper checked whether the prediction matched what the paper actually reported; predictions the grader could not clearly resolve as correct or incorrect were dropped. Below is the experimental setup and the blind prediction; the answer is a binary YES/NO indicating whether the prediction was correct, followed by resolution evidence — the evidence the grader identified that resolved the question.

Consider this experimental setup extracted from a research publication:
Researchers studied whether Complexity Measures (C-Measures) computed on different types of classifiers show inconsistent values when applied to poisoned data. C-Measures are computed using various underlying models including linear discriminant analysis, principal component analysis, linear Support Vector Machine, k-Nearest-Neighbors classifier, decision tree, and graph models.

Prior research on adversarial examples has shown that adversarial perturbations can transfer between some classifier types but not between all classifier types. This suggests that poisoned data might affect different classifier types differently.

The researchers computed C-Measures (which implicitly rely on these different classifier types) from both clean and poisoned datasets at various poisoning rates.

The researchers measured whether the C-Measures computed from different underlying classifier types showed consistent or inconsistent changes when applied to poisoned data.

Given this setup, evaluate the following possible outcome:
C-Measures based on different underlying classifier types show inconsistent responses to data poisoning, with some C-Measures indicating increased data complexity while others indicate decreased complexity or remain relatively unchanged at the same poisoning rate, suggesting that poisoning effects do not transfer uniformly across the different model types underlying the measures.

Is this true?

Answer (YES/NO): YES